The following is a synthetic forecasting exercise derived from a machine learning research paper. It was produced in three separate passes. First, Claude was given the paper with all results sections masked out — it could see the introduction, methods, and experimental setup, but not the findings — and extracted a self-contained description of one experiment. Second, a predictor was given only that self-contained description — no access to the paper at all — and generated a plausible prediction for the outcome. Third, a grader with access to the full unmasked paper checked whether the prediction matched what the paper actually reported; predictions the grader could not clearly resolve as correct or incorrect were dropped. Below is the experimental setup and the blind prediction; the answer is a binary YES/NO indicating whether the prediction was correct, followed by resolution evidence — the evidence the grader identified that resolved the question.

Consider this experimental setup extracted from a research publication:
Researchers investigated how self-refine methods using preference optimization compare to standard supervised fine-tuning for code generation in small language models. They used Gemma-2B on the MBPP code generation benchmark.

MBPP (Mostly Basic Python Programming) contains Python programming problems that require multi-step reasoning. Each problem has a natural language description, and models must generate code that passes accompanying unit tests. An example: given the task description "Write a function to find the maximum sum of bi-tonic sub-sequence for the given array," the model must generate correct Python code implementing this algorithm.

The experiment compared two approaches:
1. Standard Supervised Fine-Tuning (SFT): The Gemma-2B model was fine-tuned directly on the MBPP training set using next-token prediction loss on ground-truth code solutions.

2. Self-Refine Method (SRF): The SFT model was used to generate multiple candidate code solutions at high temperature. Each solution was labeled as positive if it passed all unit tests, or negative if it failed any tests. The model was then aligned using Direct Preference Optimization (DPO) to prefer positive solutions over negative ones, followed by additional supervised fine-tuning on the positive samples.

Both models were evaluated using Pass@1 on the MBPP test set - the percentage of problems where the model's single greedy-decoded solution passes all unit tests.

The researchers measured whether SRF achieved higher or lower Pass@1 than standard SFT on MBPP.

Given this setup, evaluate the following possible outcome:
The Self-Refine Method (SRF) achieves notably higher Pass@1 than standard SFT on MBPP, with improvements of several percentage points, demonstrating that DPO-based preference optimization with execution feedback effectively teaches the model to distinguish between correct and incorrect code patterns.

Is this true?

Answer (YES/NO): NO